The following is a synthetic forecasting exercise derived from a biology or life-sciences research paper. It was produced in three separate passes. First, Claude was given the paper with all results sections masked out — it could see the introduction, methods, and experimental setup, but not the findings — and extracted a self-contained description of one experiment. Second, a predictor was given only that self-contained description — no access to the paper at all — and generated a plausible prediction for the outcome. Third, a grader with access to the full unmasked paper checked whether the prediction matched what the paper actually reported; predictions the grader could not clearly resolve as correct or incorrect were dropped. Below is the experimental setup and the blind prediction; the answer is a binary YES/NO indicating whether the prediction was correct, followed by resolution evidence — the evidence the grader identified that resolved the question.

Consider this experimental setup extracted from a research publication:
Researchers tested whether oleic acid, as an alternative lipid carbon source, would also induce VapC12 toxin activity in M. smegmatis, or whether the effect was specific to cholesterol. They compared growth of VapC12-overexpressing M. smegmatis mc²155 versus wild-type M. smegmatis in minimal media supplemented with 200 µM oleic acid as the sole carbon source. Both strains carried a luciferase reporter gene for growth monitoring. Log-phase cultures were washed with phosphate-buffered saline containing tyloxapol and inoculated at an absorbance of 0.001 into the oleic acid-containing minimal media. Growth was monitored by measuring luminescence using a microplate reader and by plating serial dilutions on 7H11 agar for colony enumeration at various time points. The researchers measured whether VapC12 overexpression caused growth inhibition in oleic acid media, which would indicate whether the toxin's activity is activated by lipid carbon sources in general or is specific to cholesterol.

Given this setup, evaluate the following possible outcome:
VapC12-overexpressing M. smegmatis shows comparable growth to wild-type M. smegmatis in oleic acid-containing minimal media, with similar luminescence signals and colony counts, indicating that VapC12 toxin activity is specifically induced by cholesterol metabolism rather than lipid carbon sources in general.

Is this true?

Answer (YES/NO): NO